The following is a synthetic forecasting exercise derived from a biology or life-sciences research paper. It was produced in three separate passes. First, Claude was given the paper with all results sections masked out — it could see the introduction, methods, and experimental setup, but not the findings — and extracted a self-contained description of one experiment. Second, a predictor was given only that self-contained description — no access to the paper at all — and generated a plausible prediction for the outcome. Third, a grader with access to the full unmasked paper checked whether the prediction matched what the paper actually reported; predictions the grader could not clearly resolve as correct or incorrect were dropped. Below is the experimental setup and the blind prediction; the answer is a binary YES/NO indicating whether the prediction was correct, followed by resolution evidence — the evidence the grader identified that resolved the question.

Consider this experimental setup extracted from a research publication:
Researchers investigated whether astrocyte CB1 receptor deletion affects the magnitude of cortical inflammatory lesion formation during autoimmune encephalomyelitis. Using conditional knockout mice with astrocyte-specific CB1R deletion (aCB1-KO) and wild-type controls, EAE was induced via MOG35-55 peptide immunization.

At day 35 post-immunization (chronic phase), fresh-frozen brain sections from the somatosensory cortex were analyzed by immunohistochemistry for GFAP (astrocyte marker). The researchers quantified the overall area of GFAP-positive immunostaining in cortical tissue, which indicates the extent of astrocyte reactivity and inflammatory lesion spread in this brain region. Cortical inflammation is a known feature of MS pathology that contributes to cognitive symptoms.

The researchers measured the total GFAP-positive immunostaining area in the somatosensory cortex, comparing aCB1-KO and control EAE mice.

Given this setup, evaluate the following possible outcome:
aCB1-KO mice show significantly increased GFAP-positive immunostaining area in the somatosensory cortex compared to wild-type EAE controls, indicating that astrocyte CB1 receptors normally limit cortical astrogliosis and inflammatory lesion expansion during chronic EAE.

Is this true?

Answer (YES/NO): NO